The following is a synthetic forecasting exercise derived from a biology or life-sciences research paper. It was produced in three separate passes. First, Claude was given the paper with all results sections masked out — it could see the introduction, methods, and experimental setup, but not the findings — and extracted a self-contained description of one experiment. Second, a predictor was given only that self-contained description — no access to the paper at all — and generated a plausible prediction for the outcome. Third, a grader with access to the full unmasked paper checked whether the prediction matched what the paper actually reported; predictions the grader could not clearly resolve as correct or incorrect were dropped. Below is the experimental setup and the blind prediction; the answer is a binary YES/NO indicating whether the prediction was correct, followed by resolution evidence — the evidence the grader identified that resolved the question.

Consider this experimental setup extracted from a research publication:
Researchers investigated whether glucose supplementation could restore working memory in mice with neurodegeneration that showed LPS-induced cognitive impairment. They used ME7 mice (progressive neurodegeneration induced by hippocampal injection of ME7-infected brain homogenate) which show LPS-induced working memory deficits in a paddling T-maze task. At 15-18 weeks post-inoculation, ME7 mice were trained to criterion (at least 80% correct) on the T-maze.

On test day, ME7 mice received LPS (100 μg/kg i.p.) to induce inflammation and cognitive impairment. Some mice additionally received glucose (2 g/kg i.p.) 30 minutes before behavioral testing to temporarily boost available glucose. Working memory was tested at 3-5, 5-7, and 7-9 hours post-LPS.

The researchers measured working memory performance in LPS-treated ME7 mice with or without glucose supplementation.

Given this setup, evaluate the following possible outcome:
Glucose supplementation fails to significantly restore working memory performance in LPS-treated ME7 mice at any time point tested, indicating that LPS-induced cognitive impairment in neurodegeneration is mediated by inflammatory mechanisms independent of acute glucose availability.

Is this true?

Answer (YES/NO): NO